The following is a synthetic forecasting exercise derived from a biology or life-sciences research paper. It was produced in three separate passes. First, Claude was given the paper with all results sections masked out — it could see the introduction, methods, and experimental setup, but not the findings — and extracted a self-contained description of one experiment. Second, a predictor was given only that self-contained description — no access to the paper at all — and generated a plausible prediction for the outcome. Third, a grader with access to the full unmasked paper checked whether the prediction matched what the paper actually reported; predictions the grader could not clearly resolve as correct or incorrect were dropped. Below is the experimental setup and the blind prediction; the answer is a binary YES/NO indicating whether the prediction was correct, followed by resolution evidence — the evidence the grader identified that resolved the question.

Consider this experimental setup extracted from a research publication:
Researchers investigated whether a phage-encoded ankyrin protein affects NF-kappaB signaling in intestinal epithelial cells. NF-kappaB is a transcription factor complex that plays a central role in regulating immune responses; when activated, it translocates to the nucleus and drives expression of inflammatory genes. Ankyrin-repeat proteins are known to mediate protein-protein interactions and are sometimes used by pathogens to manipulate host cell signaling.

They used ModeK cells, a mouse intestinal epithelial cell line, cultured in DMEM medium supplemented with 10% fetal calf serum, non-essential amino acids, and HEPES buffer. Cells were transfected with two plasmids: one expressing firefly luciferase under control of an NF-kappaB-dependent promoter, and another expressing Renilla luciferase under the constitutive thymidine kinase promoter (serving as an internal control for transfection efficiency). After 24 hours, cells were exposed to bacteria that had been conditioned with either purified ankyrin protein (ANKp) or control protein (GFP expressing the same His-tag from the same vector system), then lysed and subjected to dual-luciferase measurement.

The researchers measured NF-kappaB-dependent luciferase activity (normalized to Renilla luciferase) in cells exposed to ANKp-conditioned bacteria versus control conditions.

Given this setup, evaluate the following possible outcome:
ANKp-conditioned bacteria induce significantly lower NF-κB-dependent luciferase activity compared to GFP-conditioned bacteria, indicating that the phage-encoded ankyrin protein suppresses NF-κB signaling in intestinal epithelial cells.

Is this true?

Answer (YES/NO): YES